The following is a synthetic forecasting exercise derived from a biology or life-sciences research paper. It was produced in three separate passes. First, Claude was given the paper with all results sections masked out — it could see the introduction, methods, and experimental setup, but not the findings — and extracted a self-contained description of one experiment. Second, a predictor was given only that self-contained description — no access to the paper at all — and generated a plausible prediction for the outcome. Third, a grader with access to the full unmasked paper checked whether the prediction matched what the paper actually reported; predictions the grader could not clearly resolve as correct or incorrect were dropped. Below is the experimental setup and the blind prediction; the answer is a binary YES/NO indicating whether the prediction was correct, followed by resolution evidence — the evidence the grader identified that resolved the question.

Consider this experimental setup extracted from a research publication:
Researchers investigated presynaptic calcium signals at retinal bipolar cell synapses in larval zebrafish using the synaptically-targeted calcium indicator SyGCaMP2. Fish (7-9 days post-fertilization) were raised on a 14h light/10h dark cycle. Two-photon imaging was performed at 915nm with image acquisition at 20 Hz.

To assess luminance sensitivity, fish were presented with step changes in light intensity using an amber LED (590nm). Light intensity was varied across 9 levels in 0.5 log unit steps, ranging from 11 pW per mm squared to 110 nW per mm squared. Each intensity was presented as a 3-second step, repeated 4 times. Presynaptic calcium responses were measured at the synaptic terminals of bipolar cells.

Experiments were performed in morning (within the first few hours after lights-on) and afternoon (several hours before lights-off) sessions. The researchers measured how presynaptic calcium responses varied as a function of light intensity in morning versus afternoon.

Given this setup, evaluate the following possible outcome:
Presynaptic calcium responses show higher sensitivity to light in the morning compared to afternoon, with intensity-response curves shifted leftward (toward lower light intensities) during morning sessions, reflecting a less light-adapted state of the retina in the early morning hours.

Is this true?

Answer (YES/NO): NO